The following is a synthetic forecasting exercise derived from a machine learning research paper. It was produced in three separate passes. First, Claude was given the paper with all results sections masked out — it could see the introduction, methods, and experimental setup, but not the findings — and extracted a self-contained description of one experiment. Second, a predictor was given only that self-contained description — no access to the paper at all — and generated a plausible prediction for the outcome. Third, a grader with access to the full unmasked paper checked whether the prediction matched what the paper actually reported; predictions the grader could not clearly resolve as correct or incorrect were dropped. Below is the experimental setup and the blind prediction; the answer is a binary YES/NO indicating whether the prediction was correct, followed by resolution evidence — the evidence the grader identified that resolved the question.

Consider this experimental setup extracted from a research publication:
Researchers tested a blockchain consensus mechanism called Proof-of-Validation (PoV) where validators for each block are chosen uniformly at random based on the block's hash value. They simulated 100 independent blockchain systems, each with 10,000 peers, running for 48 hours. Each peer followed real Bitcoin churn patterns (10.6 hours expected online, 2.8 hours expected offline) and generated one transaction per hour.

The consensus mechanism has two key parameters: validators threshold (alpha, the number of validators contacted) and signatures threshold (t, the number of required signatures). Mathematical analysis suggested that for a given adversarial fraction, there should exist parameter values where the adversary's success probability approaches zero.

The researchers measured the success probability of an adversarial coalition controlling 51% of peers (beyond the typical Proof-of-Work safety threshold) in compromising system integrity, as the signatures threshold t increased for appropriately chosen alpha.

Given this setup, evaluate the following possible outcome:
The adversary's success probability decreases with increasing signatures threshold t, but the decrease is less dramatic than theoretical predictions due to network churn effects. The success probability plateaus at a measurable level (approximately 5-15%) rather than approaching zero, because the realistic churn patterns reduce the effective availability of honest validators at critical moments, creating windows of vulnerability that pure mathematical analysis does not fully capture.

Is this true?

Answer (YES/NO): NO